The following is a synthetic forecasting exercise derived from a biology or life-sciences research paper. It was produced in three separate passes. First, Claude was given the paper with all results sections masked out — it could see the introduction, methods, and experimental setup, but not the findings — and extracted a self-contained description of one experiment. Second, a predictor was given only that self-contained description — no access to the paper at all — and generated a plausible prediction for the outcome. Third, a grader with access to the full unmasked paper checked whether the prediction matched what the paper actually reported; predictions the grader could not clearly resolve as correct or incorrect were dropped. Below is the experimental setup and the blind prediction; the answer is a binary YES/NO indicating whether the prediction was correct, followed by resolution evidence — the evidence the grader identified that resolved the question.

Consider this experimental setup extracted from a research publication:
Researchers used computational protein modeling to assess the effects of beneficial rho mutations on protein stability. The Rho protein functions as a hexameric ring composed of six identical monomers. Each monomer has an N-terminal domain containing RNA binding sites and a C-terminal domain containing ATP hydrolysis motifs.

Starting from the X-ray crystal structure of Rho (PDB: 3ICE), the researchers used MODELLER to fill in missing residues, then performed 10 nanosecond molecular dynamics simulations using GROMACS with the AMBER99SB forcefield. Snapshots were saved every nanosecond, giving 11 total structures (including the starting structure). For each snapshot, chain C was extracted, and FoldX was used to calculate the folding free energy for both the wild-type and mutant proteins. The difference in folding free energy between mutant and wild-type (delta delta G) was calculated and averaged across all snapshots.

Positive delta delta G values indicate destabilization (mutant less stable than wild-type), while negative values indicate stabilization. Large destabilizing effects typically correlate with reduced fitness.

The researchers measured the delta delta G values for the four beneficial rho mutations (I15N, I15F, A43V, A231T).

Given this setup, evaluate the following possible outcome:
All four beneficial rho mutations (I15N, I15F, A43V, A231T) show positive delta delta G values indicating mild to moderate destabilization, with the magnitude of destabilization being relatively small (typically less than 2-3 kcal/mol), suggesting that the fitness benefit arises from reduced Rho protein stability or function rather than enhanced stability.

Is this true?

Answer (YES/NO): NO